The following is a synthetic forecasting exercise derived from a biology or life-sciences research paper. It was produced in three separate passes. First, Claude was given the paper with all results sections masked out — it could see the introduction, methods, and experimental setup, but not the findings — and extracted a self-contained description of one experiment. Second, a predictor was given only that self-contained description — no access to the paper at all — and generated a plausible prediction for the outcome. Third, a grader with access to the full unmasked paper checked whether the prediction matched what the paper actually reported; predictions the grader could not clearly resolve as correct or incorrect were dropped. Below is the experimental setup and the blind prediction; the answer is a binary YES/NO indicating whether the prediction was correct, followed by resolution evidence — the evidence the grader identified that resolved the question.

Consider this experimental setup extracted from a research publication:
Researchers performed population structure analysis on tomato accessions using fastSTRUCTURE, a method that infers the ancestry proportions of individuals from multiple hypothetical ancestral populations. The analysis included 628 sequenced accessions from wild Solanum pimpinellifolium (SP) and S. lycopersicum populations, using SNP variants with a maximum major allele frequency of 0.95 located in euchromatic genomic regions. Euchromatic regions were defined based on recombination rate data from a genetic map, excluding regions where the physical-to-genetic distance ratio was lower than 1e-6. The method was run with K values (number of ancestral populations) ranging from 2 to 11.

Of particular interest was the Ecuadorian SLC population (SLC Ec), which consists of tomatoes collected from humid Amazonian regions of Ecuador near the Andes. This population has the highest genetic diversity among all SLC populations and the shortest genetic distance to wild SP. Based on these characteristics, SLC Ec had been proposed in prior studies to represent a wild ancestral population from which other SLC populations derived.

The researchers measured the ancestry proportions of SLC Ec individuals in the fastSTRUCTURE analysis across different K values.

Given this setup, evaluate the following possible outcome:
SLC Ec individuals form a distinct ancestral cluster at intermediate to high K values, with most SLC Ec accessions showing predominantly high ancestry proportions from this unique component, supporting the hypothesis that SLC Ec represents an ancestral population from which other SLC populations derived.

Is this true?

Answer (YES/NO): NO